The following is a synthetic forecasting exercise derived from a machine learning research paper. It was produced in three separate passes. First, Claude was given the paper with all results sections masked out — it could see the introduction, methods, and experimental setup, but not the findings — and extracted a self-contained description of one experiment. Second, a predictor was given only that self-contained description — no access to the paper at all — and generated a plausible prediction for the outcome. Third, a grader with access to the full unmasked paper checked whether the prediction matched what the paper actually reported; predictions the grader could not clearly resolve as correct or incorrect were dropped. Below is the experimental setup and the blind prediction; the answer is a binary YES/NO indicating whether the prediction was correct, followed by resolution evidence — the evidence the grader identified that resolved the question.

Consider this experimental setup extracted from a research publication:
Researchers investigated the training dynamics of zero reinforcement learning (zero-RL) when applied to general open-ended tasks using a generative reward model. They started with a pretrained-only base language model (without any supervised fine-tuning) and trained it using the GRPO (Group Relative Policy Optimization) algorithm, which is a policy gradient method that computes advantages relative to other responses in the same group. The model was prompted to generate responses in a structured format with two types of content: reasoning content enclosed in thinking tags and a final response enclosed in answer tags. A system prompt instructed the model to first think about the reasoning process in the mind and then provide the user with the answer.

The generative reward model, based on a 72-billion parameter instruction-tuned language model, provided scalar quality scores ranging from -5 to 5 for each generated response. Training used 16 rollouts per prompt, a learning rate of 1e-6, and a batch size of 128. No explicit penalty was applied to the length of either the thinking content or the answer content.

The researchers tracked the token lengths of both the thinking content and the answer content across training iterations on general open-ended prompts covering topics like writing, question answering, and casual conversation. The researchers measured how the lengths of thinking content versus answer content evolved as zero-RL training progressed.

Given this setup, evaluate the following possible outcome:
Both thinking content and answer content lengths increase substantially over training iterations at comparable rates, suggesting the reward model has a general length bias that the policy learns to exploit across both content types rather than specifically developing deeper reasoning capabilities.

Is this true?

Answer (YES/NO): NO